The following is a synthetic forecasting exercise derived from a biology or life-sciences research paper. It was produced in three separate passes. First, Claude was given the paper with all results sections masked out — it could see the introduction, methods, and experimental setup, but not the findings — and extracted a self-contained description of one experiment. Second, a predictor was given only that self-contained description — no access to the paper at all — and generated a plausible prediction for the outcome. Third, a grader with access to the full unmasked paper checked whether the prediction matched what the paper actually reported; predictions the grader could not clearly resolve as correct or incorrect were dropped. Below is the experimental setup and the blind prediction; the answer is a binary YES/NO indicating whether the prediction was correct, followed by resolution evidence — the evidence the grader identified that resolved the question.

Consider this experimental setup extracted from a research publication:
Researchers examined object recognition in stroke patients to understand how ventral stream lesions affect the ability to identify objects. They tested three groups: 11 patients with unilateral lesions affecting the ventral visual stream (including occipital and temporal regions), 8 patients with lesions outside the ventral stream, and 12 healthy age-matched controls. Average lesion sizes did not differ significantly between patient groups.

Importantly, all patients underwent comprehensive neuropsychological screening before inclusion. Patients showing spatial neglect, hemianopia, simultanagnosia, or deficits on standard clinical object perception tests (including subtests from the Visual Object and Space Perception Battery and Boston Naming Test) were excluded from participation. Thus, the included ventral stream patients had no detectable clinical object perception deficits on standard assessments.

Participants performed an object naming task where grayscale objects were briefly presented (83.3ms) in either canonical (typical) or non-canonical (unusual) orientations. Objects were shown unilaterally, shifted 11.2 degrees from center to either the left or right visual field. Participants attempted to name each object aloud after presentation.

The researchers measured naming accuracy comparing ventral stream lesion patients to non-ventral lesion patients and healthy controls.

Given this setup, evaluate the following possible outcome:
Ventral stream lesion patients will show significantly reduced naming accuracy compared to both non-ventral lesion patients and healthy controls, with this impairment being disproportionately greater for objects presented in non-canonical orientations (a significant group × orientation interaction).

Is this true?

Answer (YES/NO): NO